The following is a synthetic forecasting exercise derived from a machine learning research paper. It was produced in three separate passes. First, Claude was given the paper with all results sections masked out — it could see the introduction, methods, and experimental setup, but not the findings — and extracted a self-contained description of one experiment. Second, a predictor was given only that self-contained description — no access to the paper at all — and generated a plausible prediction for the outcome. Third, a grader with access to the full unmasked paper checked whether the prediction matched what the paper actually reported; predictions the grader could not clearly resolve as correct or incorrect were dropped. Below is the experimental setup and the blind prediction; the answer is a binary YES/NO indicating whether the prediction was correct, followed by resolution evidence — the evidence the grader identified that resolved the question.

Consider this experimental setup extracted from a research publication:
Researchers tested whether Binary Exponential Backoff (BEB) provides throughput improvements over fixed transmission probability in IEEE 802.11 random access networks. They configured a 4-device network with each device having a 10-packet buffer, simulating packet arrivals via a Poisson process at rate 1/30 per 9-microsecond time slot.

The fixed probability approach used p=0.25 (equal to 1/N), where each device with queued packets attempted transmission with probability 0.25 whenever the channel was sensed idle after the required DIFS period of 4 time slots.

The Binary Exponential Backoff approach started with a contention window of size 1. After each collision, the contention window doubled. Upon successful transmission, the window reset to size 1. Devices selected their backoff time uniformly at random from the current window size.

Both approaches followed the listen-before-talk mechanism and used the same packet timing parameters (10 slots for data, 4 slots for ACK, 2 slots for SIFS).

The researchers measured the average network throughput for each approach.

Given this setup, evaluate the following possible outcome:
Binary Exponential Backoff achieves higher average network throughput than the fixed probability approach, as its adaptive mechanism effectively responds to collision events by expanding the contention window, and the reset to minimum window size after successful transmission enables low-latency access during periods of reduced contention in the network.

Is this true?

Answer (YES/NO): YES